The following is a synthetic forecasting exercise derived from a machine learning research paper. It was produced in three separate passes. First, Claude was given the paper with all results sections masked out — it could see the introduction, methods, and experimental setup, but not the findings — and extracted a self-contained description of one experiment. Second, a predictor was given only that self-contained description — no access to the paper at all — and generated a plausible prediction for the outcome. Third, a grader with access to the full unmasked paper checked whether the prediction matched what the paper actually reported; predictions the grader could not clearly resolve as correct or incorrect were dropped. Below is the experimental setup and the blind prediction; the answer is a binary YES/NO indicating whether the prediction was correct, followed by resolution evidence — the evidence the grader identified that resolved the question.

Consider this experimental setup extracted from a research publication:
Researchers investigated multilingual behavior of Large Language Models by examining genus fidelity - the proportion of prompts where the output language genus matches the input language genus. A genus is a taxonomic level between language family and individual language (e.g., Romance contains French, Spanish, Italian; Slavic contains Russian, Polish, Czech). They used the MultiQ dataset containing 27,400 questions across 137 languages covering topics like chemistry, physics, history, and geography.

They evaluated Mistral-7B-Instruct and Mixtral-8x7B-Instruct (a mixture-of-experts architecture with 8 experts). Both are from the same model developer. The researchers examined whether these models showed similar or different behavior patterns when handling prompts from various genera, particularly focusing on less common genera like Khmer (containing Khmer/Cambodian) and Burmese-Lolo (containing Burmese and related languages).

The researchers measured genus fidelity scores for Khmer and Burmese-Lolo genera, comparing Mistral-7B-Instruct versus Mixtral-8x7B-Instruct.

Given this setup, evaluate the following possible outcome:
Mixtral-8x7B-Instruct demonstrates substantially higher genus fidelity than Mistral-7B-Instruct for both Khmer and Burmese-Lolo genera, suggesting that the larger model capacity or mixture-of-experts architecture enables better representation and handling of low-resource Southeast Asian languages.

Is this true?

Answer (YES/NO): YES